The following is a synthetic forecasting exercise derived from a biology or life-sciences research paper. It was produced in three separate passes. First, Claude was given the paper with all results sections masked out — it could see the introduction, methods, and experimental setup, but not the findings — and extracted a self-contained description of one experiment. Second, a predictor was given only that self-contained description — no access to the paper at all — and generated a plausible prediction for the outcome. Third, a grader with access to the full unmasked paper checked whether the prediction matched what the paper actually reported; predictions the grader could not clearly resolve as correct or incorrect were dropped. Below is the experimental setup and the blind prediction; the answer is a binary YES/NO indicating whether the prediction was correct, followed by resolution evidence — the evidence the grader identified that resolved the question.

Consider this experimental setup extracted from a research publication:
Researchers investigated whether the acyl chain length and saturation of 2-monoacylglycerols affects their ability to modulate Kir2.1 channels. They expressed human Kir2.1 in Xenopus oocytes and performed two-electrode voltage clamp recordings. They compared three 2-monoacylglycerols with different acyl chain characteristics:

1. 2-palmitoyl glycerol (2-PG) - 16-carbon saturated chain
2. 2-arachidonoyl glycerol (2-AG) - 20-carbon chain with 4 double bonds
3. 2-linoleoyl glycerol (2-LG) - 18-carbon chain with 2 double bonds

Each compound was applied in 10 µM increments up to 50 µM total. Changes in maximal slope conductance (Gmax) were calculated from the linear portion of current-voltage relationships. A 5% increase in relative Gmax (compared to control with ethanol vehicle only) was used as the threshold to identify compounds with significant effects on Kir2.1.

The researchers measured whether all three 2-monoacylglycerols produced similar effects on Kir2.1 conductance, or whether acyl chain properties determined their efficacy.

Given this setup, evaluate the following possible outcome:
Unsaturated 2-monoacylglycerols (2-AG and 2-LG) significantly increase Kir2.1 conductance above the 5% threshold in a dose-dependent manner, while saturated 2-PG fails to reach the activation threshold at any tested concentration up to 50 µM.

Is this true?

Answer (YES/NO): NO